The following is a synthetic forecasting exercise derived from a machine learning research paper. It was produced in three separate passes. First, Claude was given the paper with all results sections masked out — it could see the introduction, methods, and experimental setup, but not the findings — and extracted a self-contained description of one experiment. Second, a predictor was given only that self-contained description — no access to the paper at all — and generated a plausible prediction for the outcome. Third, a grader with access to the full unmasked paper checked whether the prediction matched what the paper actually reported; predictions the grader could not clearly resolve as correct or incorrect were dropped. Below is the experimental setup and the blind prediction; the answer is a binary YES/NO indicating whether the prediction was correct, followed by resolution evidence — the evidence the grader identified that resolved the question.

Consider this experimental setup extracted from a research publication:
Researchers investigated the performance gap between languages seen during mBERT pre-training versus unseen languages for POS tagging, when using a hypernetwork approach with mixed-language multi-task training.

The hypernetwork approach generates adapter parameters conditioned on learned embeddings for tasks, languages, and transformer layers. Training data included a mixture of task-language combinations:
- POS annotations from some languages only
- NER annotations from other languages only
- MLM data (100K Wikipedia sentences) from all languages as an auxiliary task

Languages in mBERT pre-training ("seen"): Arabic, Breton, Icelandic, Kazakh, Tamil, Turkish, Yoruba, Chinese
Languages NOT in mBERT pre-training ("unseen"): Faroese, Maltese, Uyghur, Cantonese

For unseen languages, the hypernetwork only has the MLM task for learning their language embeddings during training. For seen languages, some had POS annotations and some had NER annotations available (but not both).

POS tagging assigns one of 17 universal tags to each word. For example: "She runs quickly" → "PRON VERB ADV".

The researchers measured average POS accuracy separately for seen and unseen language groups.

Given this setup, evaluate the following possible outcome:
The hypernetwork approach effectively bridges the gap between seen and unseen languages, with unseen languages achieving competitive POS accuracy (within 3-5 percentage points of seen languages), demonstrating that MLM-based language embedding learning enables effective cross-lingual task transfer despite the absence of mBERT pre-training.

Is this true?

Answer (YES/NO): YES